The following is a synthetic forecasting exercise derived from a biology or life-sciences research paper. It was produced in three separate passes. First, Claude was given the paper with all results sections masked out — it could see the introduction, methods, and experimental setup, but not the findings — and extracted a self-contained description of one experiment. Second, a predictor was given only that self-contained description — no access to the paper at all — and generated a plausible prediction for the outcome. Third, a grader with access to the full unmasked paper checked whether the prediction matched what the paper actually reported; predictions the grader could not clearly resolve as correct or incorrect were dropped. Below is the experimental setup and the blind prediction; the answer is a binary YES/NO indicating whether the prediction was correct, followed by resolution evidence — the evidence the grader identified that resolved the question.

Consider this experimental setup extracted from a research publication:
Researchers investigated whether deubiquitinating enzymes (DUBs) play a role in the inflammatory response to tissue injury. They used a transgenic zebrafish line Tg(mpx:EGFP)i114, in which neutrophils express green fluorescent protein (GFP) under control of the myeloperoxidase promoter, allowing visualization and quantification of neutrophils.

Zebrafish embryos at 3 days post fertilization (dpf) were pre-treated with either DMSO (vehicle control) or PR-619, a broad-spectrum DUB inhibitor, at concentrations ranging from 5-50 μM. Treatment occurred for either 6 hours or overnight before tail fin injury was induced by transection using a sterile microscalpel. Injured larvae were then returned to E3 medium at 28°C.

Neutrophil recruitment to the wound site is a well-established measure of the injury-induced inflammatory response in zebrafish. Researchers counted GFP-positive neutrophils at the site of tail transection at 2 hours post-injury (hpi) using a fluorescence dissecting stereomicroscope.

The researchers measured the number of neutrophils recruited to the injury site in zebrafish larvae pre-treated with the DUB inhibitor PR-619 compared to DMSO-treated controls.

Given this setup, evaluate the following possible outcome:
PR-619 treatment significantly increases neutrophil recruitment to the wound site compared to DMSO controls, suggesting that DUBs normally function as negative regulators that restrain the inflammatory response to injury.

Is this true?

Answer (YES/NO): NO